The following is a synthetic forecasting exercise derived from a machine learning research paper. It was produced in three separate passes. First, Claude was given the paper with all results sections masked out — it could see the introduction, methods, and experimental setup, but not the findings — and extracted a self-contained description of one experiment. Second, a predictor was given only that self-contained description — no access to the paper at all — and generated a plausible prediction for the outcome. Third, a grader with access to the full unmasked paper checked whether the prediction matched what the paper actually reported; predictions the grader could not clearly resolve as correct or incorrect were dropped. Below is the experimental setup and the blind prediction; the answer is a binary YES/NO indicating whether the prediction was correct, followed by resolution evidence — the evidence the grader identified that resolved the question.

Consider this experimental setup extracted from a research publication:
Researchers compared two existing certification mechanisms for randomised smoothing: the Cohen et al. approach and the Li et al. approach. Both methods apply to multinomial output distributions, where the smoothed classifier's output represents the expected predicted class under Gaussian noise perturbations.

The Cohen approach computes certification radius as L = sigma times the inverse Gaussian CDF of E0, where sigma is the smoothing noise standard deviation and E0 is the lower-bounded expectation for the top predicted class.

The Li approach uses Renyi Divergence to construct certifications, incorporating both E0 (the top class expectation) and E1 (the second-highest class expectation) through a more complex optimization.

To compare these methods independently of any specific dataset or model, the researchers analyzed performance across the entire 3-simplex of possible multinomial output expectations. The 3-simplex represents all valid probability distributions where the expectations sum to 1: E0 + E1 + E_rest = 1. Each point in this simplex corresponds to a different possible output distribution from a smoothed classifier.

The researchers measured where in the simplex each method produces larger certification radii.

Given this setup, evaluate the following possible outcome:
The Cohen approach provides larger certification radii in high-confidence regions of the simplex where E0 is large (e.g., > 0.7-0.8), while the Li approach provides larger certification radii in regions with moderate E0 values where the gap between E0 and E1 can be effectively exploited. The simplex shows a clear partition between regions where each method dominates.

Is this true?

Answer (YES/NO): NO